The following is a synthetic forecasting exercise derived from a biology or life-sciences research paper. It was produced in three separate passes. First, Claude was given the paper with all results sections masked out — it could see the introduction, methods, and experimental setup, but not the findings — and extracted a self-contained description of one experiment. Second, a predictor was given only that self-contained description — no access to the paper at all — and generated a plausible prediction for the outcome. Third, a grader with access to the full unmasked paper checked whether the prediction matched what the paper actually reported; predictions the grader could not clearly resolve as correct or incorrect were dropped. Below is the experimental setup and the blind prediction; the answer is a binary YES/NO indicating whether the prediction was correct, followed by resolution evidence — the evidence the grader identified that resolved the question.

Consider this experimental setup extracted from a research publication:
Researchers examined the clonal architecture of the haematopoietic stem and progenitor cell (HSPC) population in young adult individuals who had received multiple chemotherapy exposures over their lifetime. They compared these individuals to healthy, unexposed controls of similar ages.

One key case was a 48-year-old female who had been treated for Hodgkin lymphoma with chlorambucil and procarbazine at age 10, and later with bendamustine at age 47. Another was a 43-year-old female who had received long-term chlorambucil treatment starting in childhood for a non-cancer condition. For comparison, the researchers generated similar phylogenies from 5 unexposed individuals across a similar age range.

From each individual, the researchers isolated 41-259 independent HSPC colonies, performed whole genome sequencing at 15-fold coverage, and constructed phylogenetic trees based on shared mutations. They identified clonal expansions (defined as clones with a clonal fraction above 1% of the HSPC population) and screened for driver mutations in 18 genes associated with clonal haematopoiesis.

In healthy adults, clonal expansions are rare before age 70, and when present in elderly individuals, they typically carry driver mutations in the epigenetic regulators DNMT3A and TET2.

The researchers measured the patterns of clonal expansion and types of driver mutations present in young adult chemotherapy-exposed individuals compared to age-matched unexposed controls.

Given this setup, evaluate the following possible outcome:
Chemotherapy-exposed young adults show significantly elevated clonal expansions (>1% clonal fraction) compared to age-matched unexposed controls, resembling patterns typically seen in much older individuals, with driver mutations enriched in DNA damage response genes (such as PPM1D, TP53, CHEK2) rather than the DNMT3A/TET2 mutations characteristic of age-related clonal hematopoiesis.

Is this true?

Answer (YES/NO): YES